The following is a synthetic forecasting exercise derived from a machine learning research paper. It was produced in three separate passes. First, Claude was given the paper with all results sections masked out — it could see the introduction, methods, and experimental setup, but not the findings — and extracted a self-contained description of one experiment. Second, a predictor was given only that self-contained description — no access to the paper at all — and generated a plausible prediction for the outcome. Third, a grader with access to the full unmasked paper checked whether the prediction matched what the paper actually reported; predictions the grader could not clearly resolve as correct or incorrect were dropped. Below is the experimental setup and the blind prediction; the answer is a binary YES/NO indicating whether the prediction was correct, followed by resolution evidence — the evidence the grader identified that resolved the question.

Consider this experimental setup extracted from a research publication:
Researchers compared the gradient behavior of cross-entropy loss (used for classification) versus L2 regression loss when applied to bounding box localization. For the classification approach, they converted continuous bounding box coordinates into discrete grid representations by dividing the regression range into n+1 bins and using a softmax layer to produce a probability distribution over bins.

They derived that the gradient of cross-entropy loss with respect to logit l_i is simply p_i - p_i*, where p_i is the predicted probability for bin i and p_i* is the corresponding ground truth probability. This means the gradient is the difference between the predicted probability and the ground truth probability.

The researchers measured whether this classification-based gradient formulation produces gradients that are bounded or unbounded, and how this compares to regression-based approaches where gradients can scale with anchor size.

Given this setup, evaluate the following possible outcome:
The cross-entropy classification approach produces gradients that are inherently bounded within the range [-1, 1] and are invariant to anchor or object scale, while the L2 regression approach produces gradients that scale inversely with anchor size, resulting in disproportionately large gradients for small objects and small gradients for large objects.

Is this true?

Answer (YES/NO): YES